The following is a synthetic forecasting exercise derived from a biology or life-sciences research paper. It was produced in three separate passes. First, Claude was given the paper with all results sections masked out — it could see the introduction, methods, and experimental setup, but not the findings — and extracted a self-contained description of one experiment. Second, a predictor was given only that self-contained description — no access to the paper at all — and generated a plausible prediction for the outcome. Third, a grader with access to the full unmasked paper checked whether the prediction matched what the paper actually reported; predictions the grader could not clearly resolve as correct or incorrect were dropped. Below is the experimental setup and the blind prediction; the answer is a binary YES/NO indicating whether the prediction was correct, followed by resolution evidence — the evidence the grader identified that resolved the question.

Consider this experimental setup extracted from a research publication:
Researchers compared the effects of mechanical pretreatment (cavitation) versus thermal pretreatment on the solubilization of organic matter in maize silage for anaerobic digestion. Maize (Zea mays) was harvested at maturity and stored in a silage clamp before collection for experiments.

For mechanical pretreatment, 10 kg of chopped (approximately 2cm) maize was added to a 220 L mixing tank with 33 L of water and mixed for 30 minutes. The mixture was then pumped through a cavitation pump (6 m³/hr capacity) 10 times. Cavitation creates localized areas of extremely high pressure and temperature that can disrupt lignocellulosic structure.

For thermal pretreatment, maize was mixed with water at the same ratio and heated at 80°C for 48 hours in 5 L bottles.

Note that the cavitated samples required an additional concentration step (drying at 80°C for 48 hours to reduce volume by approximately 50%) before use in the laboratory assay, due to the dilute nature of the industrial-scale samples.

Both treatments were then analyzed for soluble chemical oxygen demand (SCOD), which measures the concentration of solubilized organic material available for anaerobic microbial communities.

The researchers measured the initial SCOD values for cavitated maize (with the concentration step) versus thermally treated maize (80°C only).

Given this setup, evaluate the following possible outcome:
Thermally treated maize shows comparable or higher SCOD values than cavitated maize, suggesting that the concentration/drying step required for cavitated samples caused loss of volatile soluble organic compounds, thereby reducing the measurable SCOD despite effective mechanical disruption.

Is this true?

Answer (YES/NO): YES